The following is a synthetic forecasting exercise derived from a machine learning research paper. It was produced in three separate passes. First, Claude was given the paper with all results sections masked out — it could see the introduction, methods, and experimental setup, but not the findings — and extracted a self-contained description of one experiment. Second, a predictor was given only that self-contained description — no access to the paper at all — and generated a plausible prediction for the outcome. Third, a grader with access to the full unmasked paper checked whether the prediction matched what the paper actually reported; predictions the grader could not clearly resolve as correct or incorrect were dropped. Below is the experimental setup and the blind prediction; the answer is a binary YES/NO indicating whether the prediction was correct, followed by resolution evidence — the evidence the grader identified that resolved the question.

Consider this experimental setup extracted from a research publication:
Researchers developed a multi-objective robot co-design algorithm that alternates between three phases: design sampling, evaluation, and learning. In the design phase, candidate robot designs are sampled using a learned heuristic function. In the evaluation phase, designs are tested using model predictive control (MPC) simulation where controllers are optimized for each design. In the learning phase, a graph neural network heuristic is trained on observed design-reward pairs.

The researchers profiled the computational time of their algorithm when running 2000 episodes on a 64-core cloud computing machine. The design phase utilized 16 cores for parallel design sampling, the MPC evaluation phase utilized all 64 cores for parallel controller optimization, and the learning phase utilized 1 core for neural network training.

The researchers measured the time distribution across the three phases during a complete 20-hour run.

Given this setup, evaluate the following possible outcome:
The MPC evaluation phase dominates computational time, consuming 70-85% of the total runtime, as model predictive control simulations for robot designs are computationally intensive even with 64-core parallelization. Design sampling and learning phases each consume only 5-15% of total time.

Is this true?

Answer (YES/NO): NO